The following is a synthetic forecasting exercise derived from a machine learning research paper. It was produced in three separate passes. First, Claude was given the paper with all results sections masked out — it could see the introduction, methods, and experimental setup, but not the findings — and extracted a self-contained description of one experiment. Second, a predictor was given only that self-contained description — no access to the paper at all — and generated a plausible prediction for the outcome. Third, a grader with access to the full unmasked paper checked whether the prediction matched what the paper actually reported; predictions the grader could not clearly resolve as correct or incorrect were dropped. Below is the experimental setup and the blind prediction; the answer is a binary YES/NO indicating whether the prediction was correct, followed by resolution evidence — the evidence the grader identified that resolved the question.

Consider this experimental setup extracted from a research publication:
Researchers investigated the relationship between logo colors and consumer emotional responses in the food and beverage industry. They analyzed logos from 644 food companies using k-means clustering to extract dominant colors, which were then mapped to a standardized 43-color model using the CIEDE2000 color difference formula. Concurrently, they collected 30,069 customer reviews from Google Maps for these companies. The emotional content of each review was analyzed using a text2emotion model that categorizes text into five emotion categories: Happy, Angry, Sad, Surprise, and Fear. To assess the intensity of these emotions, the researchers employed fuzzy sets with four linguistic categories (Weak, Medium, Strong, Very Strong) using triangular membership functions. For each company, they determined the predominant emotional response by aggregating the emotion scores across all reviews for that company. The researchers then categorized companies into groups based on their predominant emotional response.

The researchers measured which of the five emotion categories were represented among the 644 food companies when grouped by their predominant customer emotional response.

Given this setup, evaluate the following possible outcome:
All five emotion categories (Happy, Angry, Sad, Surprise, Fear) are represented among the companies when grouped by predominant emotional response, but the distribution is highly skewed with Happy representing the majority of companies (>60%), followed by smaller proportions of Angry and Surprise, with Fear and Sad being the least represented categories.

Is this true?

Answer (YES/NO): NO